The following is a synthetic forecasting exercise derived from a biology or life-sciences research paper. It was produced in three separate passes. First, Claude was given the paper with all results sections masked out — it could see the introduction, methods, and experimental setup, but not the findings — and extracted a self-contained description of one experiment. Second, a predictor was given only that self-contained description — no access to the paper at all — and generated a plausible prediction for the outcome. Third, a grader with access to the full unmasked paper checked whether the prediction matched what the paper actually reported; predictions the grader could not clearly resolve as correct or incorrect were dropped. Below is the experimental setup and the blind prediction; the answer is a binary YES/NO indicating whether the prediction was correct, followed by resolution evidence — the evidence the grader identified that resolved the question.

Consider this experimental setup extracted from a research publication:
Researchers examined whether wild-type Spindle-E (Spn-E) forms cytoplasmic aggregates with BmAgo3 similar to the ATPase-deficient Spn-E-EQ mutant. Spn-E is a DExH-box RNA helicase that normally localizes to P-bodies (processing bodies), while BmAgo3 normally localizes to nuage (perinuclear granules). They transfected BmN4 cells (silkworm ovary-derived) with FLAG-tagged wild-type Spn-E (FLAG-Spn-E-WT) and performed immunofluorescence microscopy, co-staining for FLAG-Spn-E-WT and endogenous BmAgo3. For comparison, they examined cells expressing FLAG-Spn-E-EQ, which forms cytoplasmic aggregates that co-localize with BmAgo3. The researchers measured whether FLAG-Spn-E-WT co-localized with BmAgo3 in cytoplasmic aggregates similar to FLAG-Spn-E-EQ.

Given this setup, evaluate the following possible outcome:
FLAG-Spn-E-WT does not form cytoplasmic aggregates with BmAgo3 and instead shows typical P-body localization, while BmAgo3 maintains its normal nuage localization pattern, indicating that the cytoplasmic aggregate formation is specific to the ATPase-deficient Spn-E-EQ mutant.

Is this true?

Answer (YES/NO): YES